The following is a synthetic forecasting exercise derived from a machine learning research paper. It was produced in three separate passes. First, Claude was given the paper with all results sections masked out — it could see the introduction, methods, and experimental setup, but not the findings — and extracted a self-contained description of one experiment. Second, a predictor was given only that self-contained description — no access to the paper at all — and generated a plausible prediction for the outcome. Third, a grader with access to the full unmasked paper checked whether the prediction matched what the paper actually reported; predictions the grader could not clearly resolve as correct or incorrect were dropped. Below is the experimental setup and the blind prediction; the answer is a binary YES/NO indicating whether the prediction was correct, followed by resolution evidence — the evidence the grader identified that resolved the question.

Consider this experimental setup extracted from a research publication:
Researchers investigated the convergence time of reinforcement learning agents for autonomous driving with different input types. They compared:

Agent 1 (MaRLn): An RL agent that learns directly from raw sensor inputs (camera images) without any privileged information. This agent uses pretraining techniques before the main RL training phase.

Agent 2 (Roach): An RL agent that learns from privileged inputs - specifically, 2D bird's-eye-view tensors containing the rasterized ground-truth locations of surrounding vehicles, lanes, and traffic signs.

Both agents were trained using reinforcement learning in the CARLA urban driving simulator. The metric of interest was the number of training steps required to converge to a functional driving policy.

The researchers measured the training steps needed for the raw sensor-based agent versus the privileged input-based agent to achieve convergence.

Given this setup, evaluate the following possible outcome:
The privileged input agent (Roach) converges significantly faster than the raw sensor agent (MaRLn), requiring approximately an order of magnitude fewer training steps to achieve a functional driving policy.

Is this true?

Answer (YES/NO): NO